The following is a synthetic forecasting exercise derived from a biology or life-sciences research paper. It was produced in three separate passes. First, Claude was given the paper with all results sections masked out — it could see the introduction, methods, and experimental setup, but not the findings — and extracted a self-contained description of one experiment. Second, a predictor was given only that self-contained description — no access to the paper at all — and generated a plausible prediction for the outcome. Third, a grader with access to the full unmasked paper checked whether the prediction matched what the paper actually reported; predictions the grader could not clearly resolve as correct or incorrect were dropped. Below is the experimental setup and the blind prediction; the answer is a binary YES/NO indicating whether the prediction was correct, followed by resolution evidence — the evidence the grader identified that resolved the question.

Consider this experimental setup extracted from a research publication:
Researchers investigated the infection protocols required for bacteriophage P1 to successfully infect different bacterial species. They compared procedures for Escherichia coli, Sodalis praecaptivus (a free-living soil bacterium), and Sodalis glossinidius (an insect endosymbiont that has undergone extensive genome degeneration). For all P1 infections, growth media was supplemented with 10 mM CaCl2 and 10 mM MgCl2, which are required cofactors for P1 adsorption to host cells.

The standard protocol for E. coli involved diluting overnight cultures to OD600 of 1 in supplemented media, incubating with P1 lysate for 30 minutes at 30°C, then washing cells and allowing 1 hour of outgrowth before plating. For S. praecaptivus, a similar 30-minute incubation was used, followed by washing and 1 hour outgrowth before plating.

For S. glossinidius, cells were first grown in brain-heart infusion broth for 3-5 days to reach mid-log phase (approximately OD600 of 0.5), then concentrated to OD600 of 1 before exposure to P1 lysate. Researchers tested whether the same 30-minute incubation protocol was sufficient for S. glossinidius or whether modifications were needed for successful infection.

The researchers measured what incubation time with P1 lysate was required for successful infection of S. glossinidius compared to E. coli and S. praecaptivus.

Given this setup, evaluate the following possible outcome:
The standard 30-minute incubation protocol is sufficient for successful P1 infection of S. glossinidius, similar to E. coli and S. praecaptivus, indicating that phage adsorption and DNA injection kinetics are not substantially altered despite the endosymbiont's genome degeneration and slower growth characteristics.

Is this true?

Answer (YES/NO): NO